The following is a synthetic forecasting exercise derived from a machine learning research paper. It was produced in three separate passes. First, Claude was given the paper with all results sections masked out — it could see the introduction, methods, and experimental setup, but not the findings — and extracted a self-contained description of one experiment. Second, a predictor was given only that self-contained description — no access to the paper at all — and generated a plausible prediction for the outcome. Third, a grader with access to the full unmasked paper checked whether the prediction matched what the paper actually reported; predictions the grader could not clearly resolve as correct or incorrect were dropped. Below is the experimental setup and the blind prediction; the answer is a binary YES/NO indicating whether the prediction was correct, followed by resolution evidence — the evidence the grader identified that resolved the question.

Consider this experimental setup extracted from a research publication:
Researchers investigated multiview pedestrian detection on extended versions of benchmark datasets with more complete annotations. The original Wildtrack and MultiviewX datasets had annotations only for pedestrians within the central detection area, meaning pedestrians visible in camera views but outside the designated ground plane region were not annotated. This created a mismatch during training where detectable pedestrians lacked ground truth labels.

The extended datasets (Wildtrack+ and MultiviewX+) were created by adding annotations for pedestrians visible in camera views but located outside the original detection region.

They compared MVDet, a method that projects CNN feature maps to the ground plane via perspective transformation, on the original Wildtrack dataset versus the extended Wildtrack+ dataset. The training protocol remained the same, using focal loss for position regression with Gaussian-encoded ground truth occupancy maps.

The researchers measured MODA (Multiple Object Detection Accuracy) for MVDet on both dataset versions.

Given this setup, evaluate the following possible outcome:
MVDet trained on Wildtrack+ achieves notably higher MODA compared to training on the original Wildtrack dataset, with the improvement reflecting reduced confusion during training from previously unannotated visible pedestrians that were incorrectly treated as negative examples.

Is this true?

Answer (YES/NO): NO